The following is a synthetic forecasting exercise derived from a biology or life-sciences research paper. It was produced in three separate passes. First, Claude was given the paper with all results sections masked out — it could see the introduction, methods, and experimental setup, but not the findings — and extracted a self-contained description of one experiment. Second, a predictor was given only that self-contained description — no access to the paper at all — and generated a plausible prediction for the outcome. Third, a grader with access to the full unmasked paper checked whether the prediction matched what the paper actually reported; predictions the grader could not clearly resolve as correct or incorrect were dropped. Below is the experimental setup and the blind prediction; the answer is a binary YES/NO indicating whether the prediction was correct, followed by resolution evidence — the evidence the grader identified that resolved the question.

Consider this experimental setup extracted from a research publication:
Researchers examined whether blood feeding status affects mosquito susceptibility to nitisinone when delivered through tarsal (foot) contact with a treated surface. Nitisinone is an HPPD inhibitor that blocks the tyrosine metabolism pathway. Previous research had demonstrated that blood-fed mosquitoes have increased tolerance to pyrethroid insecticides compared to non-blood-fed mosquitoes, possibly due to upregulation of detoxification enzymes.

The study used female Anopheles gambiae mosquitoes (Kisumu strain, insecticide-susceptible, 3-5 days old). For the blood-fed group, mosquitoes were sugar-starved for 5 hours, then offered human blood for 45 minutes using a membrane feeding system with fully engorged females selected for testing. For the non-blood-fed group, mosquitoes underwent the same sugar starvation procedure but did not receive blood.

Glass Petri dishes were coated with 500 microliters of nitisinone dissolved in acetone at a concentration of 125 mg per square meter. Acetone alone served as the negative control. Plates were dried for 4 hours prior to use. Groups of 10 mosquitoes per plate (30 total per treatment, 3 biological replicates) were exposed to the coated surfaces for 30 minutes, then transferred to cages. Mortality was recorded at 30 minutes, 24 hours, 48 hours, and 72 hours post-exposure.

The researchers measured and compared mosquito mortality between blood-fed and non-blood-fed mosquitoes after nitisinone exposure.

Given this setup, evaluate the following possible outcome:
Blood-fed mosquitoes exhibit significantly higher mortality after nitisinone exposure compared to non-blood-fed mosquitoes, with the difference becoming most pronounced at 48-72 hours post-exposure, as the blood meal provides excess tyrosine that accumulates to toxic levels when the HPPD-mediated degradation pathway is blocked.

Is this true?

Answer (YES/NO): YES